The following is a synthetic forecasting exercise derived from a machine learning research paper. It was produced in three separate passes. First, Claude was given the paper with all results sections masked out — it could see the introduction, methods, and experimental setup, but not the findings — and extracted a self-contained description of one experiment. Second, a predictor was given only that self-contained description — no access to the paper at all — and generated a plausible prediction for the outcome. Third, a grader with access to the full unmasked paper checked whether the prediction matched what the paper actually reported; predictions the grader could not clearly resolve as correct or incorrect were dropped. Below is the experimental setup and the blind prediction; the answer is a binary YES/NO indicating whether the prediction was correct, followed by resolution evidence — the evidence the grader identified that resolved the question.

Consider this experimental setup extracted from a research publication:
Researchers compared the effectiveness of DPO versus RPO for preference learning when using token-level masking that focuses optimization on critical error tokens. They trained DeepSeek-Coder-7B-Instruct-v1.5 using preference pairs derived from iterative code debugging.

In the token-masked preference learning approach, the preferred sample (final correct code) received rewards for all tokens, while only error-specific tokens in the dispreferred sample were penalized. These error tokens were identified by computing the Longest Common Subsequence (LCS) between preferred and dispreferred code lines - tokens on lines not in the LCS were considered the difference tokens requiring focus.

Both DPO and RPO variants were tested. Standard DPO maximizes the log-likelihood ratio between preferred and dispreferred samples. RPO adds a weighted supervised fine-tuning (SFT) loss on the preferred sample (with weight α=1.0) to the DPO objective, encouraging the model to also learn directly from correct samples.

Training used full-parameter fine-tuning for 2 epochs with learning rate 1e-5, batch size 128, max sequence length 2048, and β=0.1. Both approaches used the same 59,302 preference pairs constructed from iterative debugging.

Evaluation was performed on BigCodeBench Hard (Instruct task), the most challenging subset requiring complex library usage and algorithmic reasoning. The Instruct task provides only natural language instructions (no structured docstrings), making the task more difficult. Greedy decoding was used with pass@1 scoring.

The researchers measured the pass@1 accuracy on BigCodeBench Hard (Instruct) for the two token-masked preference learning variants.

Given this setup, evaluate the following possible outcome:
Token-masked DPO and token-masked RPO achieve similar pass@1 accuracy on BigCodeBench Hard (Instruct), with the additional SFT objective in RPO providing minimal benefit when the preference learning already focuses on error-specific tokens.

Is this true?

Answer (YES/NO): NO